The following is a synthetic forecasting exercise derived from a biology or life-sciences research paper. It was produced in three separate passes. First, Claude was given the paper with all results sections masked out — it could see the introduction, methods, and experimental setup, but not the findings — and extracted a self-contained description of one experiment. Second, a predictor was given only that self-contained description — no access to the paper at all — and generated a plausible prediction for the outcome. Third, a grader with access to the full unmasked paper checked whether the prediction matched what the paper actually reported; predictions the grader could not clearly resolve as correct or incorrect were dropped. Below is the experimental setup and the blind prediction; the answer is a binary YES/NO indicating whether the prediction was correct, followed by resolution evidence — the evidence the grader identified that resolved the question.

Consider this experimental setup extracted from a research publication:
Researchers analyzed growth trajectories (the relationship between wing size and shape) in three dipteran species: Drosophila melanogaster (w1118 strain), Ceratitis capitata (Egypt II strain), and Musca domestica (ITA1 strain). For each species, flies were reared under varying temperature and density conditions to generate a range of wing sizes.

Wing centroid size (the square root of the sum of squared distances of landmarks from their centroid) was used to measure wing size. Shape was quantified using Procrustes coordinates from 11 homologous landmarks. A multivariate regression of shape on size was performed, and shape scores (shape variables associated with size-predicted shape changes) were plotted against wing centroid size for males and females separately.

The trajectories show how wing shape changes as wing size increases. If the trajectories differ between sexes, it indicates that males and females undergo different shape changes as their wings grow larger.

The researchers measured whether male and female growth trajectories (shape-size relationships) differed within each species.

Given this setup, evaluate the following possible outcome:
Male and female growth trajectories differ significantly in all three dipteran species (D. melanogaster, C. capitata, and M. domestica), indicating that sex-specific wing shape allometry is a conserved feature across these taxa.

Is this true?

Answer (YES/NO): YES